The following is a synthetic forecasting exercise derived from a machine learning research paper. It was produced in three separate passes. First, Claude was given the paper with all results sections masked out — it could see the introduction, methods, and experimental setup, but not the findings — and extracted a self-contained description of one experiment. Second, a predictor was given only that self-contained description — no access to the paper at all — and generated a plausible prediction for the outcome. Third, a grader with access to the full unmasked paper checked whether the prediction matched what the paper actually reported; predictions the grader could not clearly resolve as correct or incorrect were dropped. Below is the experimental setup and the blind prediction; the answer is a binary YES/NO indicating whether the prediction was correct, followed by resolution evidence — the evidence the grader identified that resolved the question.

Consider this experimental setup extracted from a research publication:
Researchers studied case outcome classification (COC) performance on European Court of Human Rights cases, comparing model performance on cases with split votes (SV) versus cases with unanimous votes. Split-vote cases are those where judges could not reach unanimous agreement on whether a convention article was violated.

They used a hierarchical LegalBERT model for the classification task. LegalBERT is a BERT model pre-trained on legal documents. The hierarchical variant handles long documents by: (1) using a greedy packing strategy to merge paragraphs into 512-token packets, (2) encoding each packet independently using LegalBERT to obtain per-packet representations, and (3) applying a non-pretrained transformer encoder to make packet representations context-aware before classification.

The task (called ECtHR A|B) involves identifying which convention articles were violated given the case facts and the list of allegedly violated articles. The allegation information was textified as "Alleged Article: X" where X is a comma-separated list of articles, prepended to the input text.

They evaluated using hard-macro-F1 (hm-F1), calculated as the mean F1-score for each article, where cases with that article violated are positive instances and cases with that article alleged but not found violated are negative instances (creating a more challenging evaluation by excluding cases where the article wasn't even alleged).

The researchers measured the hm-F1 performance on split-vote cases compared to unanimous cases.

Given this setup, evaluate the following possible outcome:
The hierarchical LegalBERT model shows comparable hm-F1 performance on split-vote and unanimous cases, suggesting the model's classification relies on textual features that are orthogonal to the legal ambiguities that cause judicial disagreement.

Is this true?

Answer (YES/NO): NO